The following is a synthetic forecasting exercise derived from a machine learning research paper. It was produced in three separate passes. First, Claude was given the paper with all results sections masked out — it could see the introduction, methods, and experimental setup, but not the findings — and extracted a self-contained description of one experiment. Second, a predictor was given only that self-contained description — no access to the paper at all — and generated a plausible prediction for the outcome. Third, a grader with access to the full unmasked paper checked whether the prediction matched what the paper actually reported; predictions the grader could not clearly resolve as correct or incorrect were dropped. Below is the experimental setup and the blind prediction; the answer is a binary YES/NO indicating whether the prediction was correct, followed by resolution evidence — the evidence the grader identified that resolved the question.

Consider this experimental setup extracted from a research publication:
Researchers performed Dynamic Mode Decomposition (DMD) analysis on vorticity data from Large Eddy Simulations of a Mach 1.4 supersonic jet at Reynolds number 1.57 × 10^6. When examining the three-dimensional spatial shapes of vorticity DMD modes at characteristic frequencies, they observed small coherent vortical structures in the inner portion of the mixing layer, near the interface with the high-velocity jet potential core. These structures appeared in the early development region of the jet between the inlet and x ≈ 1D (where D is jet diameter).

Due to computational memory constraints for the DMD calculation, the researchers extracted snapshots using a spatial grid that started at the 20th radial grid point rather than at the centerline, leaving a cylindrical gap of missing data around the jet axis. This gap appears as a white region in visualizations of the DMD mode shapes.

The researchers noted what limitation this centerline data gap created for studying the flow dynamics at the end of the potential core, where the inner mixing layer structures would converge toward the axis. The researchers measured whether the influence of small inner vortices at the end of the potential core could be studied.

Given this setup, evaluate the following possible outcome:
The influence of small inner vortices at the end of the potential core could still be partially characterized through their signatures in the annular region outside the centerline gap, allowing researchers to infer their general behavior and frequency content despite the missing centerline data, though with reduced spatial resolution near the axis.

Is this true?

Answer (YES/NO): NO